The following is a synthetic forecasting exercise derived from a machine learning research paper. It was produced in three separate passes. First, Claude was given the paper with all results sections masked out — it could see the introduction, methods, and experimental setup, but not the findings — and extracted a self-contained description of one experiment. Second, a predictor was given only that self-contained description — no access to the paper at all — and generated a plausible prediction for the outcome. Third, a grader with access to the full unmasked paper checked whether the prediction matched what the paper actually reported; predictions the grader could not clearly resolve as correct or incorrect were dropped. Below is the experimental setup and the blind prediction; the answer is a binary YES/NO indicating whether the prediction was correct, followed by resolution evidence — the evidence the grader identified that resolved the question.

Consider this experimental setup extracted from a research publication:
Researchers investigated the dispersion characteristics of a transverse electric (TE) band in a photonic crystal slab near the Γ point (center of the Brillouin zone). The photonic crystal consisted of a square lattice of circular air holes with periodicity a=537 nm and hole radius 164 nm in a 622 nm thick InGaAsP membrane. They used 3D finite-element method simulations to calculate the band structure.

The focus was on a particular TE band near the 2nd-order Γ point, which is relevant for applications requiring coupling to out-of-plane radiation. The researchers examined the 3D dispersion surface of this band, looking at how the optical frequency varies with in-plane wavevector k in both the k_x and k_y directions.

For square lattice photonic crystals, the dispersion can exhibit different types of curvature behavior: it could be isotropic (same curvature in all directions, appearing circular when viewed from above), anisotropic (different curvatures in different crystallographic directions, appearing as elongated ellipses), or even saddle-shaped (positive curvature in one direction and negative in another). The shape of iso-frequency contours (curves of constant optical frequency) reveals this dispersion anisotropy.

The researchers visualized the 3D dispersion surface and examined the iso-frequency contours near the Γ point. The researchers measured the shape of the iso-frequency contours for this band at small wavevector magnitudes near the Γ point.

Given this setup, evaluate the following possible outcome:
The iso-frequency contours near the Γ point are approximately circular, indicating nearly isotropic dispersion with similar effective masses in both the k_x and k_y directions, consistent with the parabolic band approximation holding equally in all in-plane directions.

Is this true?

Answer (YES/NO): YES